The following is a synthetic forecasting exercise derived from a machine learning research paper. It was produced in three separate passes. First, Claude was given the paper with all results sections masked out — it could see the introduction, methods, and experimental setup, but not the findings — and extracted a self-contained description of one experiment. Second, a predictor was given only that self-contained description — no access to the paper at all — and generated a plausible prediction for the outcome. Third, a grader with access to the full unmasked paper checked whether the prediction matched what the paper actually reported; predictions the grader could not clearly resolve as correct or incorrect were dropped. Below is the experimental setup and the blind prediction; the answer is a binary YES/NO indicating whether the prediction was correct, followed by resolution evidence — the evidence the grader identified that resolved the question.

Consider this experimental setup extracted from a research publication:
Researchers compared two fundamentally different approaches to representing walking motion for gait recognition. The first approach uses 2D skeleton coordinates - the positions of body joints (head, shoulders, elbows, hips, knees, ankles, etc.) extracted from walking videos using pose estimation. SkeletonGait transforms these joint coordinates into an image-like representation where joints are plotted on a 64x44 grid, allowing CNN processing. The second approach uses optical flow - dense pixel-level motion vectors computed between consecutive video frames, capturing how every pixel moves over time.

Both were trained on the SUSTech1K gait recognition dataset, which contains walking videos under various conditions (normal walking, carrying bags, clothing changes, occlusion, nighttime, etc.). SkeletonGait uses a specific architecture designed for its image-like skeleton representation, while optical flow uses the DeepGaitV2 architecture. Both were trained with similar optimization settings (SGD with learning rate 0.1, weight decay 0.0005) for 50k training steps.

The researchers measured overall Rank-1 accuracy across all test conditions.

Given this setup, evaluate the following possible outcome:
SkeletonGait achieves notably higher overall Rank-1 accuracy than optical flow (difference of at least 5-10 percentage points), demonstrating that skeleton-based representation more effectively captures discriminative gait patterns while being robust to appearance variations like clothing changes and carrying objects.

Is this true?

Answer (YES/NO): NO